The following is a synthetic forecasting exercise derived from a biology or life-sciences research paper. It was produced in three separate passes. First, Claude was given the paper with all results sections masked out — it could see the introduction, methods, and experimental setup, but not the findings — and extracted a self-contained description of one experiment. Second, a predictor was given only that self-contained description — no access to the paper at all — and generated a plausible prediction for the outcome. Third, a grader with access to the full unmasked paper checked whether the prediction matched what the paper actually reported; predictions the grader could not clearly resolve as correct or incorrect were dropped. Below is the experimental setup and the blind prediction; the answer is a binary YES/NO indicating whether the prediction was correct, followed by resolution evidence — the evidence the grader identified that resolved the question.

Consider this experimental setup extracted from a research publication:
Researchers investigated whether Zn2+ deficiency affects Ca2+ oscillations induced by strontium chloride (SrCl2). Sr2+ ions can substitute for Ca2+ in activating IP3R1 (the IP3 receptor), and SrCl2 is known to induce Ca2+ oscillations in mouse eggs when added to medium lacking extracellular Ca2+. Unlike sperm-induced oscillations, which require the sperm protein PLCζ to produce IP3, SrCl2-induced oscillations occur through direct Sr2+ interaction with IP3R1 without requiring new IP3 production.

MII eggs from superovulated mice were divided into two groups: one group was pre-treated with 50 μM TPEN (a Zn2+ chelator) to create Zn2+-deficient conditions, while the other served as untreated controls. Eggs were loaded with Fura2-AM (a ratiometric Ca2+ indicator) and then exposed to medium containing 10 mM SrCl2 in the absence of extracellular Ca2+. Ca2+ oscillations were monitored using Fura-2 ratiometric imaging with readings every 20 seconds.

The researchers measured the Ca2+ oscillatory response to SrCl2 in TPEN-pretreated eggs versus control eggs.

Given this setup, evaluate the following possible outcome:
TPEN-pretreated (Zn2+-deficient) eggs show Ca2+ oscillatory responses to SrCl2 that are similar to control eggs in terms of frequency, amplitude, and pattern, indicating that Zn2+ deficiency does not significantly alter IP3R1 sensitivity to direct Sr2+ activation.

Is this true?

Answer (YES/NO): NO